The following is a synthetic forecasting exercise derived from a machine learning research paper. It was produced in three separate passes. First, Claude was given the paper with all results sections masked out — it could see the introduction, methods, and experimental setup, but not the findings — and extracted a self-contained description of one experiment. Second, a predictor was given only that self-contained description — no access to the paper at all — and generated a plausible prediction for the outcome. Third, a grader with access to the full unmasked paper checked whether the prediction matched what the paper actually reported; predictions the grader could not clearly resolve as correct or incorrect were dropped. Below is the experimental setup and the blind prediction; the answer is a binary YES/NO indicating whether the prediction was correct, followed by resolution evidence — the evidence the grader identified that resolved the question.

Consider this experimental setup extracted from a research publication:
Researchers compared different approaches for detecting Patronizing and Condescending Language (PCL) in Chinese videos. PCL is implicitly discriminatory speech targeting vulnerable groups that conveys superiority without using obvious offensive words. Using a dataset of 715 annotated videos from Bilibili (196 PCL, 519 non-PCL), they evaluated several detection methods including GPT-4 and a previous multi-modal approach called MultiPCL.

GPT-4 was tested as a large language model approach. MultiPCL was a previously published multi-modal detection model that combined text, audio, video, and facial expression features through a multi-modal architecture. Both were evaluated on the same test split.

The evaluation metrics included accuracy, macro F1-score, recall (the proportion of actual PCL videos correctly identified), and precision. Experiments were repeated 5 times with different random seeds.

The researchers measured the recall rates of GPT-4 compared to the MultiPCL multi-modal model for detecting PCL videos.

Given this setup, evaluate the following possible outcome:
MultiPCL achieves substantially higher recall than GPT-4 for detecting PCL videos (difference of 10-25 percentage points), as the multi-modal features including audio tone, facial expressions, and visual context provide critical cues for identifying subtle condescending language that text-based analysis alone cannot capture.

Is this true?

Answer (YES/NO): YES